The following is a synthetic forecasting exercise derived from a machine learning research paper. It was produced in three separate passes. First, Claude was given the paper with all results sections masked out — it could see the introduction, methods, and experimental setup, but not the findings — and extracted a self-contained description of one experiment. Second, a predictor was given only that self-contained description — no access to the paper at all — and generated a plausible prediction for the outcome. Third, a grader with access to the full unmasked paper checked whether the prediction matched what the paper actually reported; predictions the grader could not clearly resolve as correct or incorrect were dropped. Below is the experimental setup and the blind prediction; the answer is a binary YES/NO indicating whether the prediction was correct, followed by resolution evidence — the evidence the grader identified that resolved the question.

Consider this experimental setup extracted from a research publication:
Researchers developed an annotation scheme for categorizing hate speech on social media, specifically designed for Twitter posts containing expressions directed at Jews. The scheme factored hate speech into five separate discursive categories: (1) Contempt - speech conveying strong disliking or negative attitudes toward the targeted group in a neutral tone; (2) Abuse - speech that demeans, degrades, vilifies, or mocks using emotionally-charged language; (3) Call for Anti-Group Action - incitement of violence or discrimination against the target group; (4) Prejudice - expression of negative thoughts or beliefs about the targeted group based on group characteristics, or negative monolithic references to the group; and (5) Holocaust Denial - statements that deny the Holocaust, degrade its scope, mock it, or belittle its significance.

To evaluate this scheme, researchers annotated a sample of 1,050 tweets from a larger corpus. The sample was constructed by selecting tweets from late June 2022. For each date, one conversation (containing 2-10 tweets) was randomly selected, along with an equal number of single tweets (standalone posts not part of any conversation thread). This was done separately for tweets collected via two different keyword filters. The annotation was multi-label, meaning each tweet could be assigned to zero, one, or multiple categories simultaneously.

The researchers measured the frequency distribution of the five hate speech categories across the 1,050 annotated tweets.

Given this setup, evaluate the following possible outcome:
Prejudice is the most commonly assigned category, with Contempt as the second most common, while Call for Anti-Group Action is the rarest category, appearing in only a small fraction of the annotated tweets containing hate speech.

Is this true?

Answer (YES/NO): NO